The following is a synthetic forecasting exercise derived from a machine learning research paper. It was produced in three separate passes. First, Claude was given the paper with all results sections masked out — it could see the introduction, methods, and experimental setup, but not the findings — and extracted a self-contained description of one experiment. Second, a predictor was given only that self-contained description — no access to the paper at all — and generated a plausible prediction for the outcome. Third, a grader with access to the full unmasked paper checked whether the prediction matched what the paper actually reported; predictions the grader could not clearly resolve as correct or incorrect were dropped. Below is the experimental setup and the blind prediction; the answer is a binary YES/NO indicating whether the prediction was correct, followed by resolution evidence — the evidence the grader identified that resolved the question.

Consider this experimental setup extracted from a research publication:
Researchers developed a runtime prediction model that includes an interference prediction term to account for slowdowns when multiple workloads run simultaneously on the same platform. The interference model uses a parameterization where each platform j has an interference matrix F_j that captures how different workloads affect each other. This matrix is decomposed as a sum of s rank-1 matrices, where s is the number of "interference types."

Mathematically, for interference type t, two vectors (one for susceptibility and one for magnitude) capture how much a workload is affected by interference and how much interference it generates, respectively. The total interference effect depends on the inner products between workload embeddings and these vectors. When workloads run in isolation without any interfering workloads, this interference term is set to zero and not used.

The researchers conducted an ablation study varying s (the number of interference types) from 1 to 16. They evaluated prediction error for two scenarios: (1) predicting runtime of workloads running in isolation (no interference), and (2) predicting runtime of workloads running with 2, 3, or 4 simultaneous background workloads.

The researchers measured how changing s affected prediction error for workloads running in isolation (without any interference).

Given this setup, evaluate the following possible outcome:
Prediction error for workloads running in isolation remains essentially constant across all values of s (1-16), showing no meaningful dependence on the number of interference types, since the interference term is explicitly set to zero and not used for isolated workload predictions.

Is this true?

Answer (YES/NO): YES